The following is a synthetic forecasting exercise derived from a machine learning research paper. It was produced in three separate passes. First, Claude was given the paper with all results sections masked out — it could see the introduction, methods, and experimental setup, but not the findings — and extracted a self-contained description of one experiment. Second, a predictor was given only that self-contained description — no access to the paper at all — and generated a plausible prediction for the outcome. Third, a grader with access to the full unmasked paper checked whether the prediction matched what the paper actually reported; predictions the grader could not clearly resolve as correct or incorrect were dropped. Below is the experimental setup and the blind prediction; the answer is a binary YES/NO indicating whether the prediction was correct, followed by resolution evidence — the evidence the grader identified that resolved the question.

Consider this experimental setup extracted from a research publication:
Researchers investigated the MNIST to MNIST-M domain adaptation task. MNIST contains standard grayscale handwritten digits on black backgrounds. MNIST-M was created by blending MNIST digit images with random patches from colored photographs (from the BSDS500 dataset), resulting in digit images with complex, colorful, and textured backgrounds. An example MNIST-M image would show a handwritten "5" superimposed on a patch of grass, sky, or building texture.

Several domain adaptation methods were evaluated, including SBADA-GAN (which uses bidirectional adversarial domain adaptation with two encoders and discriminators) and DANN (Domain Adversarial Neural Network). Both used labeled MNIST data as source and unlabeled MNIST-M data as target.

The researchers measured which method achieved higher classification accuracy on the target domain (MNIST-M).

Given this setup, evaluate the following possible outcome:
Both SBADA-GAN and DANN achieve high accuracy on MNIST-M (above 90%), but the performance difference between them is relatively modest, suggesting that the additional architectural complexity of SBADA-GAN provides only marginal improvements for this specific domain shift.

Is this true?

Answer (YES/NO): NO